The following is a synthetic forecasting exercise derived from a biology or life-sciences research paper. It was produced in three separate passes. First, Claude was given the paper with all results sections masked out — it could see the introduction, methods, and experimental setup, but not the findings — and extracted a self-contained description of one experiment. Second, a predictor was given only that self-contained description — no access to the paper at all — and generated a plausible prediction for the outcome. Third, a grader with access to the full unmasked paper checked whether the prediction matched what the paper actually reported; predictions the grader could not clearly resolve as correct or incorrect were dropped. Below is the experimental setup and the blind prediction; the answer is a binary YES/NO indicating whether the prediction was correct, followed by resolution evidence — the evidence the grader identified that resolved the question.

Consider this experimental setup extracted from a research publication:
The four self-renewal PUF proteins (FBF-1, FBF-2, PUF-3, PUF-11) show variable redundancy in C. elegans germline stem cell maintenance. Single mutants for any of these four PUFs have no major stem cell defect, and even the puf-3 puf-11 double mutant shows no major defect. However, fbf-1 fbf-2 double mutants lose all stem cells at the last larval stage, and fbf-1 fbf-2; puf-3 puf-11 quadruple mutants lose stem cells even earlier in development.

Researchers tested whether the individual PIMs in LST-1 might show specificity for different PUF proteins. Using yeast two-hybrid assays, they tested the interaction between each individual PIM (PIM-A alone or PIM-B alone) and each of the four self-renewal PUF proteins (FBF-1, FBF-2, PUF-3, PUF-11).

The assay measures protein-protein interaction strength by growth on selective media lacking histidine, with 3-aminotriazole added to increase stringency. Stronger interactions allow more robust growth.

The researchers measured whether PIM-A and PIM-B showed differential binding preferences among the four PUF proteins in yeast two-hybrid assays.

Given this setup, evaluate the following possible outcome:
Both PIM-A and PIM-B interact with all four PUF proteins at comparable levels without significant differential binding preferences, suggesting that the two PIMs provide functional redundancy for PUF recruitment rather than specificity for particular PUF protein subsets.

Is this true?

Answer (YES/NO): NO